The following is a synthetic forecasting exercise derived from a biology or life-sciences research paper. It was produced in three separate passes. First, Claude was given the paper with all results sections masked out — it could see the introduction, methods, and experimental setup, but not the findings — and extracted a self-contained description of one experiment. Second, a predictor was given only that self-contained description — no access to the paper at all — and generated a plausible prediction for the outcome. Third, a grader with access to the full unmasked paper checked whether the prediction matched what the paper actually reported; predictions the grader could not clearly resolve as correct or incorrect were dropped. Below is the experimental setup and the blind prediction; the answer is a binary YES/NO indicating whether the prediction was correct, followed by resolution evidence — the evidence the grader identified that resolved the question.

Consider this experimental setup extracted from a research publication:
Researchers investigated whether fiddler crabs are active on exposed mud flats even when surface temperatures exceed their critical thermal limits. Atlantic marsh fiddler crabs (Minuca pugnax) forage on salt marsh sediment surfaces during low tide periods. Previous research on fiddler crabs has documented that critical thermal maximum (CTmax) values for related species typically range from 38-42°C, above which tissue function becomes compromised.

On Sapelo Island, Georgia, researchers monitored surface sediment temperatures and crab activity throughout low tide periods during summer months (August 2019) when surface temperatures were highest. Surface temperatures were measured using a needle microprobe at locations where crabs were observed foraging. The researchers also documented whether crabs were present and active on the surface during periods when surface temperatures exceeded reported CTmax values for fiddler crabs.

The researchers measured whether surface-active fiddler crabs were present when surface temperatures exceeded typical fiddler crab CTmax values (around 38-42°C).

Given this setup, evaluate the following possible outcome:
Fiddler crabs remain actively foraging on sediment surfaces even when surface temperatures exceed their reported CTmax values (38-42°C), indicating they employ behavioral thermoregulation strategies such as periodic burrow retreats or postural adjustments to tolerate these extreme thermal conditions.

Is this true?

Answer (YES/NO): YES